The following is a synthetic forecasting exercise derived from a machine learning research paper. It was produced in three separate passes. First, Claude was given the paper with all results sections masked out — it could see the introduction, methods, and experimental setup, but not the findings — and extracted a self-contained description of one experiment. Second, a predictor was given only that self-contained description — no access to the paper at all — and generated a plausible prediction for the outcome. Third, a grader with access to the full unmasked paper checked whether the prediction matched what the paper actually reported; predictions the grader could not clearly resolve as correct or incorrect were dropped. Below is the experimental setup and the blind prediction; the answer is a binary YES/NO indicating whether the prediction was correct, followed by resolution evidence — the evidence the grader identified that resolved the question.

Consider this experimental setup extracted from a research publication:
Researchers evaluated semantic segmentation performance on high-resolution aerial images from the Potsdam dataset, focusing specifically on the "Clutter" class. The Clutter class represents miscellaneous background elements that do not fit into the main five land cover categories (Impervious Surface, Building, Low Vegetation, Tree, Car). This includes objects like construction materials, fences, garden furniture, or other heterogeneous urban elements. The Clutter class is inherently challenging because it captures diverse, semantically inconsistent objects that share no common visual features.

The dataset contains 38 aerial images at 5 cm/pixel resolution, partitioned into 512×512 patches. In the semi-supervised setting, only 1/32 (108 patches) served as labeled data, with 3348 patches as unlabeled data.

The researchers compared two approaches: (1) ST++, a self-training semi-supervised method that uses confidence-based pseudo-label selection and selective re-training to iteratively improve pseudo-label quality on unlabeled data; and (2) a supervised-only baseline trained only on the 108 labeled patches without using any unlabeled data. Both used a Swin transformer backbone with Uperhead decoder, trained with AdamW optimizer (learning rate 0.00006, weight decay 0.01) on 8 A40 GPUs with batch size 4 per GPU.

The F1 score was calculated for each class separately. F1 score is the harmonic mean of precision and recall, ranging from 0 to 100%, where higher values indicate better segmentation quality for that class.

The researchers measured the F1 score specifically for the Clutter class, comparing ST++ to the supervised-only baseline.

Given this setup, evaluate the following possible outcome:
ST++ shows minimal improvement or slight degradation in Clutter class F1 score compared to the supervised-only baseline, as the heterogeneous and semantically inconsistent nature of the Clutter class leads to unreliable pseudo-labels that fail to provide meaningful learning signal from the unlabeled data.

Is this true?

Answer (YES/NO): NO